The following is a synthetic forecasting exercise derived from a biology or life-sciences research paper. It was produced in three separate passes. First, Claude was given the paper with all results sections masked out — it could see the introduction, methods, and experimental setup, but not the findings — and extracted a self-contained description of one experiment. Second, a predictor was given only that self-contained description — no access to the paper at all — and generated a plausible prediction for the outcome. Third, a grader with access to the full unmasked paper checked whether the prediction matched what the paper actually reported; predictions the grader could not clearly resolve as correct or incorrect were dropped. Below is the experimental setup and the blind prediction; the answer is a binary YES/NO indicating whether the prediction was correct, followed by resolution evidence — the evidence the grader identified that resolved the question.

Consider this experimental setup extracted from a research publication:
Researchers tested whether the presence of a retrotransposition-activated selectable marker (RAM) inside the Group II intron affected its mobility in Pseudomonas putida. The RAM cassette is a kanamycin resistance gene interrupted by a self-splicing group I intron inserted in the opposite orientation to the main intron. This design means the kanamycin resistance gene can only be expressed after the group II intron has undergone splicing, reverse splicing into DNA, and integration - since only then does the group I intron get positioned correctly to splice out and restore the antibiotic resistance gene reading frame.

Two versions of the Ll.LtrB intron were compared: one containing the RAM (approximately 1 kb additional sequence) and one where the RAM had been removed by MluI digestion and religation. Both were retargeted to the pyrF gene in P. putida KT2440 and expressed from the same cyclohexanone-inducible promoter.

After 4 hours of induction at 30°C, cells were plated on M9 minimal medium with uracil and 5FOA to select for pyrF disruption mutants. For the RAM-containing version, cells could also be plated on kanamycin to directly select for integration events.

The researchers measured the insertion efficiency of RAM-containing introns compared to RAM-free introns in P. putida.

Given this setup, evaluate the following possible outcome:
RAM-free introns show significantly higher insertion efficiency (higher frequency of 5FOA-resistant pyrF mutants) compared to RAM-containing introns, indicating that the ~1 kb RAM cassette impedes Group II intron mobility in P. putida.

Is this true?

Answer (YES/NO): YES